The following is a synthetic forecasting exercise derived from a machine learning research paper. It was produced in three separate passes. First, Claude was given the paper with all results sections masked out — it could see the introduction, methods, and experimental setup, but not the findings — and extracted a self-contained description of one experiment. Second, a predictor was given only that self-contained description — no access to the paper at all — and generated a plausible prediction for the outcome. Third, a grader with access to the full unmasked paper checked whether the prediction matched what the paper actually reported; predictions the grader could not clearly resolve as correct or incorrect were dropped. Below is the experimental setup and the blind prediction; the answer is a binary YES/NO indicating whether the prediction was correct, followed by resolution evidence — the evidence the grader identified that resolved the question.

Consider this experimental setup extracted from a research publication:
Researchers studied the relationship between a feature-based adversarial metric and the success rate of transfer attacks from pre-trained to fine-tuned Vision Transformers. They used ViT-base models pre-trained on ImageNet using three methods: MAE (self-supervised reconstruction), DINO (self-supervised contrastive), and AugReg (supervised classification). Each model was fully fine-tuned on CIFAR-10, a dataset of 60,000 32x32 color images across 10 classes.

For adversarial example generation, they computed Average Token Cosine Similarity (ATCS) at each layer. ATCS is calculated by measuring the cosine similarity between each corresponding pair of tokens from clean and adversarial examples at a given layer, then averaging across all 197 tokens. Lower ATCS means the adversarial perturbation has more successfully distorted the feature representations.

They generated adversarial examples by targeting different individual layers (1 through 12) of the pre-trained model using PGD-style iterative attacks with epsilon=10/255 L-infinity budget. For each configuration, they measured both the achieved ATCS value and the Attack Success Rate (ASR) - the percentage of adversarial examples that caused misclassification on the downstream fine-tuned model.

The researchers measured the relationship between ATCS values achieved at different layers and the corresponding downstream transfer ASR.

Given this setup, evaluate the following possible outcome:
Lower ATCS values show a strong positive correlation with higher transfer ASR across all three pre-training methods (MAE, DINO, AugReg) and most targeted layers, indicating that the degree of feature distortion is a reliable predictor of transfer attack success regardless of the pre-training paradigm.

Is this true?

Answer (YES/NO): YES